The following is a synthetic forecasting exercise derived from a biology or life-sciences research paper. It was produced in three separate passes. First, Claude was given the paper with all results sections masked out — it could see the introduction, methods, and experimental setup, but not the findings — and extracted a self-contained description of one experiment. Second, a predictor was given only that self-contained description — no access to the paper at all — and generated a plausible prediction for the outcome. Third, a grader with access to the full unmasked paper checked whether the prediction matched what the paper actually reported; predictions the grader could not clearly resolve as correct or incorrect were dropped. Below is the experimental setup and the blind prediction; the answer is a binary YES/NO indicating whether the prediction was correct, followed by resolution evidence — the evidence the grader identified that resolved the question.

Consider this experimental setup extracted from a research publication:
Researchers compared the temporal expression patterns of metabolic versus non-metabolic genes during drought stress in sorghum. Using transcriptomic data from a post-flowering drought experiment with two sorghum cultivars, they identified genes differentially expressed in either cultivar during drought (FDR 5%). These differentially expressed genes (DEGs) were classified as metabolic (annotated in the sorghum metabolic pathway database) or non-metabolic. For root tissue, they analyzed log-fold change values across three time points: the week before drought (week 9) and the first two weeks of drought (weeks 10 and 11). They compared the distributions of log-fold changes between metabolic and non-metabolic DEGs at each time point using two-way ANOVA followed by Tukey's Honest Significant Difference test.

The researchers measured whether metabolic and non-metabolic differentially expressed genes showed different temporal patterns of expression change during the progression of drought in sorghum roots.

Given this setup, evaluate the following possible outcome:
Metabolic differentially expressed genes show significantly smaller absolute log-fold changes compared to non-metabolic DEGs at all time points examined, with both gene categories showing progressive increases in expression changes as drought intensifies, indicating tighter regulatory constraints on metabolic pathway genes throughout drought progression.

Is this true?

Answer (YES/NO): NO